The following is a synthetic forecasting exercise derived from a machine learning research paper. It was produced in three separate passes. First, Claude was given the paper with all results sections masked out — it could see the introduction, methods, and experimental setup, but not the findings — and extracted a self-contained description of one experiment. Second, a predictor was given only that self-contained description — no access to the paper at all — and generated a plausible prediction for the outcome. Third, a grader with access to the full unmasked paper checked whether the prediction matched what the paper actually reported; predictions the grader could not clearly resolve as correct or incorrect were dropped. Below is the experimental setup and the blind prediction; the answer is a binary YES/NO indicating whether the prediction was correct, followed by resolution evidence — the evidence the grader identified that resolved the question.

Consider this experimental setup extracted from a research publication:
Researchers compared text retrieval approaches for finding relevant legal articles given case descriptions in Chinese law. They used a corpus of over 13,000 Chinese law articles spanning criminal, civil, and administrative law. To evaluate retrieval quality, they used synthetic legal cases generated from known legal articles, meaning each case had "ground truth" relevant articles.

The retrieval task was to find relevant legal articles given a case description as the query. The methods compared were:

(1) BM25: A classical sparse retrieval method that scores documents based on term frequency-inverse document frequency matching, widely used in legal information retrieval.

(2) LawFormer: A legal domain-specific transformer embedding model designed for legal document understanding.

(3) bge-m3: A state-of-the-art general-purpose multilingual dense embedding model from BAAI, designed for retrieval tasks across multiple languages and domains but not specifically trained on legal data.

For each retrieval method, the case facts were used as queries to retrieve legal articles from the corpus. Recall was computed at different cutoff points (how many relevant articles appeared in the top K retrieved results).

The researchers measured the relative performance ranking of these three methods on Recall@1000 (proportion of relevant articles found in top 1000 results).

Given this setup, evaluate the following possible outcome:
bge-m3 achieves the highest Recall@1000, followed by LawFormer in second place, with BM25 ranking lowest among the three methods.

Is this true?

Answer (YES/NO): NO